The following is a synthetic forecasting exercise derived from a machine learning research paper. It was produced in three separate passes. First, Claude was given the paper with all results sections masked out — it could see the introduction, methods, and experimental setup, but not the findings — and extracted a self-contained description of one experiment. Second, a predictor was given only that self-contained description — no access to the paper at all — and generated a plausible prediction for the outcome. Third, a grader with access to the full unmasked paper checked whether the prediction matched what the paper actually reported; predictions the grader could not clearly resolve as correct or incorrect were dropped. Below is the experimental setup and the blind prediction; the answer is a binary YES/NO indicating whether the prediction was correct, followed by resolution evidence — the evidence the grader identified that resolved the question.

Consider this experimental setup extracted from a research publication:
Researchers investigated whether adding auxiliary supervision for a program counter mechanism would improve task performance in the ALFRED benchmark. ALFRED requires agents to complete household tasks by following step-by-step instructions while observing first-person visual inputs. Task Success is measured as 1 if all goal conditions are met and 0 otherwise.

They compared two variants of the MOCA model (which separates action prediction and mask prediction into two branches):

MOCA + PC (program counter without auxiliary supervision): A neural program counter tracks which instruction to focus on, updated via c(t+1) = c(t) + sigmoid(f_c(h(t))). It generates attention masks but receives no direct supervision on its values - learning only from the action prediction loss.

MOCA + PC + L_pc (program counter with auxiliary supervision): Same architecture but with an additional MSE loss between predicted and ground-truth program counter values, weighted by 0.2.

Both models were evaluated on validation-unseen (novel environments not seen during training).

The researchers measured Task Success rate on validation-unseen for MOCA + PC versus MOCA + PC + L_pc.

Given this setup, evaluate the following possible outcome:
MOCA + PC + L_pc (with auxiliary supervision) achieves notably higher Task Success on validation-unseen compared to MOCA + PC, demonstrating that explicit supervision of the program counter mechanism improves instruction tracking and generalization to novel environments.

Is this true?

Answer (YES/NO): YES